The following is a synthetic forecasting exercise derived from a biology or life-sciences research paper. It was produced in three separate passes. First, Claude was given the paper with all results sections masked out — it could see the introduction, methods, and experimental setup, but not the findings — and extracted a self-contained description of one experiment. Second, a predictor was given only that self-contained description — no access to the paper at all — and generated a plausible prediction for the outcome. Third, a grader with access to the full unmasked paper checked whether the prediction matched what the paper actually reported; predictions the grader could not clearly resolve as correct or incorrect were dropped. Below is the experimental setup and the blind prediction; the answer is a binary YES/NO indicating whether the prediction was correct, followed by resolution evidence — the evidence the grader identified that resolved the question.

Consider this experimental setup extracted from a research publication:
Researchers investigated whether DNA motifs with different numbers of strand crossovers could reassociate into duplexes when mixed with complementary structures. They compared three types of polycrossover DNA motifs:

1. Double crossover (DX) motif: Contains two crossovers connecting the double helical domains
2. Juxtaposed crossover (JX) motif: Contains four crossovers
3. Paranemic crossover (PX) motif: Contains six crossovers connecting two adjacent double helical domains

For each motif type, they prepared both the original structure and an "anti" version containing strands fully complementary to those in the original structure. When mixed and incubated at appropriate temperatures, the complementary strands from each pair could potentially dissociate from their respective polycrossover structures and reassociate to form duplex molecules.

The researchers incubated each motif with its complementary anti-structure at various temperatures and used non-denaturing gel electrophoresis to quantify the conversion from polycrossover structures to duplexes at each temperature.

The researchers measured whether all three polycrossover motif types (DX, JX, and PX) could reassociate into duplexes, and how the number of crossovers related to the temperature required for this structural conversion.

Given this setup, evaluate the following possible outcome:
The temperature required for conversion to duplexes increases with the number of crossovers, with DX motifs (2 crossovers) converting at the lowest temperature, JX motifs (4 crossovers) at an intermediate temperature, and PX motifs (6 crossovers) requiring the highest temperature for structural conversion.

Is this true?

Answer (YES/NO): NO